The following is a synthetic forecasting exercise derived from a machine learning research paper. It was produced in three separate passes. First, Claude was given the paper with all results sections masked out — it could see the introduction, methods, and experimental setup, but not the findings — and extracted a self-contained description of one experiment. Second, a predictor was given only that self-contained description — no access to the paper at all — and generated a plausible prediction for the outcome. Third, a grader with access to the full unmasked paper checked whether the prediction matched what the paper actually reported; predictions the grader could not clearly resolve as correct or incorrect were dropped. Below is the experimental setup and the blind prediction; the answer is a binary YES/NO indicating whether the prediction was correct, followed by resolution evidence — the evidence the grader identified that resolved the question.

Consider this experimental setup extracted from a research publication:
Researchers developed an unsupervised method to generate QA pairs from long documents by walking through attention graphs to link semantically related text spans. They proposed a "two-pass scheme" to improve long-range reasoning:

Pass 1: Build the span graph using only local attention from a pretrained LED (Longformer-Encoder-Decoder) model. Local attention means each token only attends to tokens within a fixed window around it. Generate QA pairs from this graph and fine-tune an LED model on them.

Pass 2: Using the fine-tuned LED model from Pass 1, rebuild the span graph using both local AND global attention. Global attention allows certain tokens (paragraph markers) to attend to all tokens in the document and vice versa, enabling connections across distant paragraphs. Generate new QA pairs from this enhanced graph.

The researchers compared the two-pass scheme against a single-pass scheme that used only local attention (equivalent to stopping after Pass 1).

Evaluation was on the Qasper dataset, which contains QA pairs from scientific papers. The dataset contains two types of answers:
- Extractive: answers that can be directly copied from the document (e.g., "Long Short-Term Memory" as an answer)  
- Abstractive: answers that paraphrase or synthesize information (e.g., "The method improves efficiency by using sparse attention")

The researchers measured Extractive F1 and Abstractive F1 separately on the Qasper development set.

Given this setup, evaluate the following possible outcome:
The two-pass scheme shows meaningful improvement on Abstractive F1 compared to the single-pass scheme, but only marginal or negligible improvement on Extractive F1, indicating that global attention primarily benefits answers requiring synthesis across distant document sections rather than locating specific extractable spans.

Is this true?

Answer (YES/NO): NO